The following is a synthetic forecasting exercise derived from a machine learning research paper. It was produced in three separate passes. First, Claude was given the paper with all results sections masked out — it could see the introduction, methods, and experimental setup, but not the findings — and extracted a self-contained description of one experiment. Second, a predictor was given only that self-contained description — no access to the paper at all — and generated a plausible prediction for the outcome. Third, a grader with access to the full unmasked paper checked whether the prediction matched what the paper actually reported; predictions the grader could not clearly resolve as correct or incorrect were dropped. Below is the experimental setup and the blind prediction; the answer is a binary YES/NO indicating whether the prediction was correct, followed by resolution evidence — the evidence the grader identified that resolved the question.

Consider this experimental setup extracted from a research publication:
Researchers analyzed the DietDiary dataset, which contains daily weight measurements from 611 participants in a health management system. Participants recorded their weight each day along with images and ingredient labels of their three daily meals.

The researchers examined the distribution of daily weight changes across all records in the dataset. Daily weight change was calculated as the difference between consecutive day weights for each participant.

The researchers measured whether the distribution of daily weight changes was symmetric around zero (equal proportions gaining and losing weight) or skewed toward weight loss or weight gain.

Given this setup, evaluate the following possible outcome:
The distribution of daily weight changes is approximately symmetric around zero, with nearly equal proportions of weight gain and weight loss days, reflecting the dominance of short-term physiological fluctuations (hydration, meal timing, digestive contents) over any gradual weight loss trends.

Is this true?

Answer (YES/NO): NO